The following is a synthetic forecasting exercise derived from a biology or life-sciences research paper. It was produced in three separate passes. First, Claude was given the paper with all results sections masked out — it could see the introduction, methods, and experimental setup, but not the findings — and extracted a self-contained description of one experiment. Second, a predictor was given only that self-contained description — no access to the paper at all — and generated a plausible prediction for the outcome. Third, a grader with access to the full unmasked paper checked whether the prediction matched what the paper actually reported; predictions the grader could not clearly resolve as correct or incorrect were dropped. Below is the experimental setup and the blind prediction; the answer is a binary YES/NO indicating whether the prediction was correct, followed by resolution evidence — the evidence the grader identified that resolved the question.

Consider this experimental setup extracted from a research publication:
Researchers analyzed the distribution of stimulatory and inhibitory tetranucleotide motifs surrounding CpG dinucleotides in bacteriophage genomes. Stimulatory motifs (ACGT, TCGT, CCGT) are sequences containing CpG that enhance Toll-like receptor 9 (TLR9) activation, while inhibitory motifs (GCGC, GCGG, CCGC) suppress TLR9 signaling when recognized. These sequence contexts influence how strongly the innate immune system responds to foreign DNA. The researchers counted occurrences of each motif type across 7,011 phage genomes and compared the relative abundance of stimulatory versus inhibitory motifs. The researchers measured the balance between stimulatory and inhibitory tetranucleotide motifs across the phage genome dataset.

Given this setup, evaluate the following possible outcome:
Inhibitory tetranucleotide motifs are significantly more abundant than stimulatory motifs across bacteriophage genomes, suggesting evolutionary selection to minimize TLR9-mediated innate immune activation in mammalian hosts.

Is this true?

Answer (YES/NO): NO